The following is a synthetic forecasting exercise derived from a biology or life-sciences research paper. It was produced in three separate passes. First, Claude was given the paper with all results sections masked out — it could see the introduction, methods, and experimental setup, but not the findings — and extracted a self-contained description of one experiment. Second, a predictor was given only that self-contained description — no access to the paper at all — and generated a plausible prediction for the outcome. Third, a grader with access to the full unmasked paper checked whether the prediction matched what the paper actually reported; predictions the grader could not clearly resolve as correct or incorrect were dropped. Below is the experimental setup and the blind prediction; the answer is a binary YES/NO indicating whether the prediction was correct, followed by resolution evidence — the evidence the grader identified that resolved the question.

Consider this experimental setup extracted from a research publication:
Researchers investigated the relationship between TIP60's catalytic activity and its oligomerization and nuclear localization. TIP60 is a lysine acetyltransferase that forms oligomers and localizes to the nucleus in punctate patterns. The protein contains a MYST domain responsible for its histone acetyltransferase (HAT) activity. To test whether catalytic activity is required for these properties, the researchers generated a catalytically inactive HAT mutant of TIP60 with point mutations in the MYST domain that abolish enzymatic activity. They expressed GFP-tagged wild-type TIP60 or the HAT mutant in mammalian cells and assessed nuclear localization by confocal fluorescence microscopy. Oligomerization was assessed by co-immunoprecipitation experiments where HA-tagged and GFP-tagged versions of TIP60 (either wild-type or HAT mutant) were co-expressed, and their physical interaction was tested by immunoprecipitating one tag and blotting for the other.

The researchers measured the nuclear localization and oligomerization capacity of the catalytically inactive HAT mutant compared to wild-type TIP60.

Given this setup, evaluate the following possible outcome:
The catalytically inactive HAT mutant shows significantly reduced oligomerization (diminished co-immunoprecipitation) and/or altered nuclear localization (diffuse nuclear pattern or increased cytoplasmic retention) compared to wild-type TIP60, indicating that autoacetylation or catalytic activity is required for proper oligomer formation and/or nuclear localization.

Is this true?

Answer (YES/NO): YES